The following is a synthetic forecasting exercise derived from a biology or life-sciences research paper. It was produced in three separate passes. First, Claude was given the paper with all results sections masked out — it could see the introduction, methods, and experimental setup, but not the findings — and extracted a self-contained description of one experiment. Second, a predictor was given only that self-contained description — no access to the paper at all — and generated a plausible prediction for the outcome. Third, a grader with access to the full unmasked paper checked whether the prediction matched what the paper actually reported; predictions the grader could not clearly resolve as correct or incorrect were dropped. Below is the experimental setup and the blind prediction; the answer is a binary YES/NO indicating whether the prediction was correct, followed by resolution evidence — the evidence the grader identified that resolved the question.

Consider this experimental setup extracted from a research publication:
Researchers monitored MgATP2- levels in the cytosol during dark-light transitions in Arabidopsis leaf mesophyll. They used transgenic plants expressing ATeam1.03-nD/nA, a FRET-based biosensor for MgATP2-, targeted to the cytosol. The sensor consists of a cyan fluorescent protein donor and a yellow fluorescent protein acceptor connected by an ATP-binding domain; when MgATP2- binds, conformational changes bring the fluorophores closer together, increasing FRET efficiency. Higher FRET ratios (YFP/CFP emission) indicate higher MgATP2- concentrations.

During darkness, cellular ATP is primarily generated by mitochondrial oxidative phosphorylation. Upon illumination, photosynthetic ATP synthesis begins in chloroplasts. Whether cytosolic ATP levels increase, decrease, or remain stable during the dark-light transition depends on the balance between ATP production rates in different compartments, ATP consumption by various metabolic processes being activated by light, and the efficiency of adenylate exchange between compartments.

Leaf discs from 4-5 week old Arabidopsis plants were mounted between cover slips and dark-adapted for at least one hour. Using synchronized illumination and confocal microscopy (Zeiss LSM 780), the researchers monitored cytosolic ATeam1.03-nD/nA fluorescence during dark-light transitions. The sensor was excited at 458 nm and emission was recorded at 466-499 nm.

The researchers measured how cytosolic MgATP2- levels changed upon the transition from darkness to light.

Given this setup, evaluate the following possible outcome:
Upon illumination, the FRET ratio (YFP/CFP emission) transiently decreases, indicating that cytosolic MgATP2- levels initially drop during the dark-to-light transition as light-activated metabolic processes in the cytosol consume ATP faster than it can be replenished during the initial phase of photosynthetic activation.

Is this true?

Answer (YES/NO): NO